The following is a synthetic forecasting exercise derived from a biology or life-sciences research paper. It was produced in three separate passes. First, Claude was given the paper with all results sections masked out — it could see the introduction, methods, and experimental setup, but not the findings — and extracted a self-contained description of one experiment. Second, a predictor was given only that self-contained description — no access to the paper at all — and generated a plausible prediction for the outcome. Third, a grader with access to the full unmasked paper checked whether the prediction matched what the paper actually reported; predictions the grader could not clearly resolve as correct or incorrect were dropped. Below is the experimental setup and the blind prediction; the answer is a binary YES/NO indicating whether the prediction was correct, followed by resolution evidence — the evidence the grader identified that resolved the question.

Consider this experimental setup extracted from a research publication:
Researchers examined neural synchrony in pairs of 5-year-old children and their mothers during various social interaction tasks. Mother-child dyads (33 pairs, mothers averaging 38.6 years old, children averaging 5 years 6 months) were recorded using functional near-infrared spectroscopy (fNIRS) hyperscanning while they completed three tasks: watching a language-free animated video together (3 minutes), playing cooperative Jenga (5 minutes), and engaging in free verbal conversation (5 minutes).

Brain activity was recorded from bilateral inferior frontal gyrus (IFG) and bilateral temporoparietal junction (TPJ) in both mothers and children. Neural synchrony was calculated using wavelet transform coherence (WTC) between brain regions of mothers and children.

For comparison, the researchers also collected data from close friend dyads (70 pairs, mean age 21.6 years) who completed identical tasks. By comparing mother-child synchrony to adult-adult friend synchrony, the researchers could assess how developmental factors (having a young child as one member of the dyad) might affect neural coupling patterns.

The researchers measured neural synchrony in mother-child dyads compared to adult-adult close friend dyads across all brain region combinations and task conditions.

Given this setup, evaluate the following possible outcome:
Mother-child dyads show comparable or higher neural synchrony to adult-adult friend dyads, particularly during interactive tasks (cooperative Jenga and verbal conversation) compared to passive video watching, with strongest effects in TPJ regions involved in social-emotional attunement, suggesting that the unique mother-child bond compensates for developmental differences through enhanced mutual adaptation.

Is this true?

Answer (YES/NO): NO